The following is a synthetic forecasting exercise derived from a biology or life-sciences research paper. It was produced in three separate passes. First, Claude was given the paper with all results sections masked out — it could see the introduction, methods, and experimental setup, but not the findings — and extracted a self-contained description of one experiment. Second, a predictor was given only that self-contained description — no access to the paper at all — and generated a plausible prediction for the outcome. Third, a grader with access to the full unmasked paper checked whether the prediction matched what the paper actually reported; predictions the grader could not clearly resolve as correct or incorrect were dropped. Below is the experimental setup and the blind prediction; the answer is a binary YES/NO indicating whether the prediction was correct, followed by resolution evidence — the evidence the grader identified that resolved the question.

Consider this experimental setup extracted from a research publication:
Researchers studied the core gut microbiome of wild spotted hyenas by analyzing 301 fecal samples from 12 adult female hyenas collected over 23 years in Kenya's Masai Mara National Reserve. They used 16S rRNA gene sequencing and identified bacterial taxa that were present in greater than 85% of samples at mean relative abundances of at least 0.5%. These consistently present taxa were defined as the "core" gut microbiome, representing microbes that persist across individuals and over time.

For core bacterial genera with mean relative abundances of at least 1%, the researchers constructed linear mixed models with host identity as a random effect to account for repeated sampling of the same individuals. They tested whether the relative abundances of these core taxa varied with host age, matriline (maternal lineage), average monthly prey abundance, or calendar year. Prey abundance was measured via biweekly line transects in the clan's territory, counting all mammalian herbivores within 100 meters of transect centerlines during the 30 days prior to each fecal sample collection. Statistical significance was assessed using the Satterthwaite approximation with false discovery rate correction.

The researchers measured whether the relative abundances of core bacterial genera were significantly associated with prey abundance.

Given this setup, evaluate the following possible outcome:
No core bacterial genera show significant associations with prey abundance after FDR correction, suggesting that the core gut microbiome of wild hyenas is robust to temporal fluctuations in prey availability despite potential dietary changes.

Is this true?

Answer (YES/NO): NO